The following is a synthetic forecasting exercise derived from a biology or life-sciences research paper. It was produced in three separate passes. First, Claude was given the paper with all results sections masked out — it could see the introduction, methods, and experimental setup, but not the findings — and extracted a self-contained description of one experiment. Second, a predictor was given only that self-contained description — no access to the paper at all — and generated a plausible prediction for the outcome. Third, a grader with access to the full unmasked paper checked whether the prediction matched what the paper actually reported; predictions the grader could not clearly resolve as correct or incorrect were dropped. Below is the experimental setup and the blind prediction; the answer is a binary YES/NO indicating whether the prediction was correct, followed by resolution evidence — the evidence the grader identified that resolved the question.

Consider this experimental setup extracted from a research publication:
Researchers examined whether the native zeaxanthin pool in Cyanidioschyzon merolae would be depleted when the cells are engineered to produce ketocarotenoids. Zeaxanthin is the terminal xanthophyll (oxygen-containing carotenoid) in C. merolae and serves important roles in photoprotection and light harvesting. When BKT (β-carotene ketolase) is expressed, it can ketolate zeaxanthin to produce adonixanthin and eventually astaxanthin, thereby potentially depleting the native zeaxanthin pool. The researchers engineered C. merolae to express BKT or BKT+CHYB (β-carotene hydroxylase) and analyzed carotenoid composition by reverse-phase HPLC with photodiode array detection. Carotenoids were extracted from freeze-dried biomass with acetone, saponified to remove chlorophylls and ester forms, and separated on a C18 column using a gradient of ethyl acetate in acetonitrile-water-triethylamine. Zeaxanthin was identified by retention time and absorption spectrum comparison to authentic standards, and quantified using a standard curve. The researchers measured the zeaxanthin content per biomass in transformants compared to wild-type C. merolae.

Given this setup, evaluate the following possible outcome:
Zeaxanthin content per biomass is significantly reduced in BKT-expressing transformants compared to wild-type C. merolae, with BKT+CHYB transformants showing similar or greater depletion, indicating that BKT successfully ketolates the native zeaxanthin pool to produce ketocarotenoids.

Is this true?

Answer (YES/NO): YES